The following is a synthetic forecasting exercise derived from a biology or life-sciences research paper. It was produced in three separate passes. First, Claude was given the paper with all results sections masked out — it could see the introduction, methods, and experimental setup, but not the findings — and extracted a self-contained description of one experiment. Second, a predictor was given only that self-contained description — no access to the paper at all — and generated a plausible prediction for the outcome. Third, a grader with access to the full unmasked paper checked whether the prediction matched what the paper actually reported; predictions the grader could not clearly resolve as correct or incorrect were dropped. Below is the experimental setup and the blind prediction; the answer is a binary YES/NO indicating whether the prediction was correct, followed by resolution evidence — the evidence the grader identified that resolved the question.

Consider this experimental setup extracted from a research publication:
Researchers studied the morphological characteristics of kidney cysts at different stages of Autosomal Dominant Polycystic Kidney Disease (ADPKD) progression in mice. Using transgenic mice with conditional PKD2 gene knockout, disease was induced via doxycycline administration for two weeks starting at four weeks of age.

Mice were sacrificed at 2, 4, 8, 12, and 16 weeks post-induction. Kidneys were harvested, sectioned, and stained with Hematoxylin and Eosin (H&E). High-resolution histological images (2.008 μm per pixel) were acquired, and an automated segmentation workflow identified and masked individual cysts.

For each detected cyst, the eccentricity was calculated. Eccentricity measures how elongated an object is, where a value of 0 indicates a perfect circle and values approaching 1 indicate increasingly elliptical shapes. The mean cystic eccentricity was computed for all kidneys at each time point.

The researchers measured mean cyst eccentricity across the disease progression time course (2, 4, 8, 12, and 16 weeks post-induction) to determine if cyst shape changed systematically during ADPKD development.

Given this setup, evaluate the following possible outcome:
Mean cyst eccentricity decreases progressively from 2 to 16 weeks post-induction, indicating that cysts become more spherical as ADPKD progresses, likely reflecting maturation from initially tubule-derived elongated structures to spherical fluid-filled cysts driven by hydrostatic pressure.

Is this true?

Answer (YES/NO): NO